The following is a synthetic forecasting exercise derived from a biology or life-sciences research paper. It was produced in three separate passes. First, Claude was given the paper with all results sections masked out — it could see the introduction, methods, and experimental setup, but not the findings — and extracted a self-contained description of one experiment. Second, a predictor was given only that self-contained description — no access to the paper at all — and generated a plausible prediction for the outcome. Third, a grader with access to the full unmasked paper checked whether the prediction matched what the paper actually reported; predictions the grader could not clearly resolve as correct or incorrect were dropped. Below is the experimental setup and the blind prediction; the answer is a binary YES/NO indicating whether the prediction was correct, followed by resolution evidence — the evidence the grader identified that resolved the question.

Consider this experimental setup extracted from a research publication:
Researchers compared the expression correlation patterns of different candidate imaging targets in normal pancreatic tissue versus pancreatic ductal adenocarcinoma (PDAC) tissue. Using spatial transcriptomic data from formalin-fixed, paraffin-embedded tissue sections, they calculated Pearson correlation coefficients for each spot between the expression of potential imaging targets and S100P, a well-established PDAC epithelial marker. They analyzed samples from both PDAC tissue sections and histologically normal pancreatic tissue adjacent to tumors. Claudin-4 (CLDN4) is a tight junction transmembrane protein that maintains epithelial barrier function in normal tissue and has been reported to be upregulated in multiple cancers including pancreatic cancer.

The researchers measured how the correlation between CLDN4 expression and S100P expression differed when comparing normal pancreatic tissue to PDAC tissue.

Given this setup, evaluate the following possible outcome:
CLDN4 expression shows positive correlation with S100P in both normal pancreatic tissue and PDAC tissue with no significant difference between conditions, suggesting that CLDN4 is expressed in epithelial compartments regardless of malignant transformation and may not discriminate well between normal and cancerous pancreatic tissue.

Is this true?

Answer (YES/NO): NO